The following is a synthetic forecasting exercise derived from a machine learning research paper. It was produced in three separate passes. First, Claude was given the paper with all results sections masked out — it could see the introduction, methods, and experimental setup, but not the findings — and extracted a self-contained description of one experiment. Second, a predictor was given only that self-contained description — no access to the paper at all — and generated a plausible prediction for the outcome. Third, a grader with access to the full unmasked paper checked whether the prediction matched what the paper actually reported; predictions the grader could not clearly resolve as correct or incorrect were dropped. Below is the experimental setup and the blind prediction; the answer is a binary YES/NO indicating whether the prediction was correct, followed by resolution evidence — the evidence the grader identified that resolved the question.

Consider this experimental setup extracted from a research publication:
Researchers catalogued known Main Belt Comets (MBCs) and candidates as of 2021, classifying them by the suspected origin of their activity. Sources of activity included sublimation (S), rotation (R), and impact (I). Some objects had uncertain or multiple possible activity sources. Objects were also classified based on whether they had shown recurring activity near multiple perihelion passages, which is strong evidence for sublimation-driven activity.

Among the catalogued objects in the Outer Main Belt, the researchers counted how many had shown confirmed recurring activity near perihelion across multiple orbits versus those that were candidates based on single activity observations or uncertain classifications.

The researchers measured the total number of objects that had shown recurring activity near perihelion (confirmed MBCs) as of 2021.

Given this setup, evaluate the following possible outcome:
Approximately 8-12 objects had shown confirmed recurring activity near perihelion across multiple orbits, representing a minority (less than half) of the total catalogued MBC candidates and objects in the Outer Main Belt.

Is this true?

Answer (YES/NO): YES